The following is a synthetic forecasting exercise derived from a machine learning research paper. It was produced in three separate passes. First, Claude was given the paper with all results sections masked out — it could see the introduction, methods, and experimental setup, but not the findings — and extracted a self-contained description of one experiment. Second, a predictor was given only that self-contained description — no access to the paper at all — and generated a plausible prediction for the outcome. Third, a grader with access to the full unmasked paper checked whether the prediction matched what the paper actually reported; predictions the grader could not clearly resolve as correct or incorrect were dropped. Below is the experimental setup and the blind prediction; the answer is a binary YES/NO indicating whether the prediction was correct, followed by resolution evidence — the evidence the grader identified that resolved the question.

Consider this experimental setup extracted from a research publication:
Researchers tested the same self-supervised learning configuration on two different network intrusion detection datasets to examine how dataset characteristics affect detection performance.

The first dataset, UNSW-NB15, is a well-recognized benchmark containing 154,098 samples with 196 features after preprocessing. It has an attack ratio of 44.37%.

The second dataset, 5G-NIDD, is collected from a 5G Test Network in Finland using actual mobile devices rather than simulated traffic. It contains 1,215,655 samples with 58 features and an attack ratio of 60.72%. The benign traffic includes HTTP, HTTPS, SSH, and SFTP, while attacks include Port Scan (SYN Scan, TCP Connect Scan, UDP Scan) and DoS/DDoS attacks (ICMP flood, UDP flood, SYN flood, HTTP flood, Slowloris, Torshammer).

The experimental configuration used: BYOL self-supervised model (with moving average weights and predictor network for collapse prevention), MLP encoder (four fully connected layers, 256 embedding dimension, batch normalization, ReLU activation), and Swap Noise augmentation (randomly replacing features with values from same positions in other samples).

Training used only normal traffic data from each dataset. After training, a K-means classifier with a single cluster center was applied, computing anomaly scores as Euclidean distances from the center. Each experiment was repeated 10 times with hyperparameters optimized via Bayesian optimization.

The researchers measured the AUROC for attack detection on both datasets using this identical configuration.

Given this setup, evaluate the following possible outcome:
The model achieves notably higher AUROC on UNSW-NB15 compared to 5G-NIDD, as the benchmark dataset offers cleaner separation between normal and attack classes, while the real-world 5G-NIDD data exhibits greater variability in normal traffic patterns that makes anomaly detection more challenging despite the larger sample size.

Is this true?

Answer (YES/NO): NO